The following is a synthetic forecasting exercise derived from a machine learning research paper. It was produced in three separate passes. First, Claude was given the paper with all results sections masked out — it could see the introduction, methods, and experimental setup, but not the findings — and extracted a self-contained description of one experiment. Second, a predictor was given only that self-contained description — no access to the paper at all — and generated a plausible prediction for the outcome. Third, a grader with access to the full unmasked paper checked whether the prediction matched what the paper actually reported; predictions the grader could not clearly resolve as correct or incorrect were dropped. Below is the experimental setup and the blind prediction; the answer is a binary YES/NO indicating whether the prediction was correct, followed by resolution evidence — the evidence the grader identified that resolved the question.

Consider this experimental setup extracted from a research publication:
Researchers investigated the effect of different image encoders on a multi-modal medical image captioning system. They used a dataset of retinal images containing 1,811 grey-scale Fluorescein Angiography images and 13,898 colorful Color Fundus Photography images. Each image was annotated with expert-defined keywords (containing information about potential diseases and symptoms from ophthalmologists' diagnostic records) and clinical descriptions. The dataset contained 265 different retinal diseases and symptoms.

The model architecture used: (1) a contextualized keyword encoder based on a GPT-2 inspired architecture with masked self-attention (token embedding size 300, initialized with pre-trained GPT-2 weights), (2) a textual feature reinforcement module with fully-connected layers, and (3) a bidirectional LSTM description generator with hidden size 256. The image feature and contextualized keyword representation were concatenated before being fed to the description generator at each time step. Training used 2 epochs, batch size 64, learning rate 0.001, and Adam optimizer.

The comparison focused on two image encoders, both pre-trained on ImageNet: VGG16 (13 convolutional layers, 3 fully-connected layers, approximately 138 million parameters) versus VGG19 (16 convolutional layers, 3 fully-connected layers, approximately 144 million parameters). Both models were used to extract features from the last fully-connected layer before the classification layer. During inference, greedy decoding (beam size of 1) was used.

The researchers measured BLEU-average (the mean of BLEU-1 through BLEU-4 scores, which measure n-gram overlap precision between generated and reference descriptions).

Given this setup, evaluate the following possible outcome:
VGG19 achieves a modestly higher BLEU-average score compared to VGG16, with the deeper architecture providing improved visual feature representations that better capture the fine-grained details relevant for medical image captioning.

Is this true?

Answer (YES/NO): YES